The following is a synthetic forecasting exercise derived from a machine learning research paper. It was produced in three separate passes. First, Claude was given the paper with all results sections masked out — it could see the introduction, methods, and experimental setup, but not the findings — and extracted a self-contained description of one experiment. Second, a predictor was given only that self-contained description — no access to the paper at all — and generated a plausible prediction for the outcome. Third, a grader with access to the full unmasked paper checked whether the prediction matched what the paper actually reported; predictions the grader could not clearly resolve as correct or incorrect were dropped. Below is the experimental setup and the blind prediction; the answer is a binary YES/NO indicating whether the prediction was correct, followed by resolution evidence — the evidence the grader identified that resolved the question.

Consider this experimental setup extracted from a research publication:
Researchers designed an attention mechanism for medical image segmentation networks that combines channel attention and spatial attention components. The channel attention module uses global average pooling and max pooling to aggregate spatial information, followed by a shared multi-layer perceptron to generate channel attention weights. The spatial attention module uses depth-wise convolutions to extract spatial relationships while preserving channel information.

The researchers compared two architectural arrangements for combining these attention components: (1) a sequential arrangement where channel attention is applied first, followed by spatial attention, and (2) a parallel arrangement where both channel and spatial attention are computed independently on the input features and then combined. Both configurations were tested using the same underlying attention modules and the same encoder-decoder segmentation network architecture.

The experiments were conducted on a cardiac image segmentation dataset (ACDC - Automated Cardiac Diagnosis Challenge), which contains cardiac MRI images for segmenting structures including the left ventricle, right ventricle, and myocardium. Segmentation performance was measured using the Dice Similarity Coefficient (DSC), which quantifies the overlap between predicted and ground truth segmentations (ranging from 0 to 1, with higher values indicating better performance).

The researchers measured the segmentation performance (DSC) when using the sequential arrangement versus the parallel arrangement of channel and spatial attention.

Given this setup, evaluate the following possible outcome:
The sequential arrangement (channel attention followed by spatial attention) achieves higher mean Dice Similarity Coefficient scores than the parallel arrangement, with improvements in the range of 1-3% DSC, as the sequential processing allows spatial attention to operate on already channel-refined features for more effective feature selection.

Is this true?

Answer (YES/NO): NO